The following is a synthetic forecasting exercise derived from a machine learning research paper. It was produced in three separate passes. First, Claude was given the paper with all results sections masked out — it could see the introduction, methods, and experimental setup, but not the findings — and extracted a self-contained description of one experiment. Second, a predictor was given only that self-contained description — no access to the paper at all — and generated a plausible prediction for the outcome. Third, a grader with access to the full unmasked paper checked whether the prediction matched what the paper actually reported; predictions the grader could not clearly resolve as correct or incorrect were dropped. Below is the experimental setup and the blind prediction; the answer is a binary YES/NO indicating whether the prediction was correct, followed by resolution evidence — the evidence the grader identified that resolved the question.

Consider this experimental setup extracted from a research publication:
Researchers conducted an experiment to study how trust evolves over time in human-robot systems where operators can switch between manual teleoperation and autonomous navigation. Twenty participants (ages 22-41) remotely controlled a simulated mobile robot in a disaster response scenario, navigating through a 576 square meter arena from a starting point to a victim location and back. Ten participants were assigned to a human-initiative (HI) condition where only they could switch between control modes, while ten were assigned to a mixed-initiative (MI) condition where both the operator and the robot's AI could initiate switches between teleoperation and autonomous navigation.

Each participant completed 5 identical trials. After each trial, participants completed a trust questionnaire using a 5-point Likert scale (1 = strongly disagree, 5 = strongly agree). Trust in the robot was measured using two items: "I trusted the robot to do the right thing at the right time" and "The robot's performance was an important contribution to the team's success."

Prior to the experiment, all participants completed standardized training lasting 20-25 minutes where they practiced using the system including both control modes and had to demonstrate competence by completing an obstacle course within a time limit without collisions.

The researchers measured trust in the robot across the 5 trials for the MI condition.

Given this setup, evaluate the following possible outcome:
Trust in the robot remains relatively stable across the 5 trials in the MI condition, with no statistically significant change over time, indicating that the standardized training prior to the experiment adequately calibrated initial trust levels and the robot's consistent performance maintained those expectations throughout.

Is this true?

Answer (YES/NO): NO